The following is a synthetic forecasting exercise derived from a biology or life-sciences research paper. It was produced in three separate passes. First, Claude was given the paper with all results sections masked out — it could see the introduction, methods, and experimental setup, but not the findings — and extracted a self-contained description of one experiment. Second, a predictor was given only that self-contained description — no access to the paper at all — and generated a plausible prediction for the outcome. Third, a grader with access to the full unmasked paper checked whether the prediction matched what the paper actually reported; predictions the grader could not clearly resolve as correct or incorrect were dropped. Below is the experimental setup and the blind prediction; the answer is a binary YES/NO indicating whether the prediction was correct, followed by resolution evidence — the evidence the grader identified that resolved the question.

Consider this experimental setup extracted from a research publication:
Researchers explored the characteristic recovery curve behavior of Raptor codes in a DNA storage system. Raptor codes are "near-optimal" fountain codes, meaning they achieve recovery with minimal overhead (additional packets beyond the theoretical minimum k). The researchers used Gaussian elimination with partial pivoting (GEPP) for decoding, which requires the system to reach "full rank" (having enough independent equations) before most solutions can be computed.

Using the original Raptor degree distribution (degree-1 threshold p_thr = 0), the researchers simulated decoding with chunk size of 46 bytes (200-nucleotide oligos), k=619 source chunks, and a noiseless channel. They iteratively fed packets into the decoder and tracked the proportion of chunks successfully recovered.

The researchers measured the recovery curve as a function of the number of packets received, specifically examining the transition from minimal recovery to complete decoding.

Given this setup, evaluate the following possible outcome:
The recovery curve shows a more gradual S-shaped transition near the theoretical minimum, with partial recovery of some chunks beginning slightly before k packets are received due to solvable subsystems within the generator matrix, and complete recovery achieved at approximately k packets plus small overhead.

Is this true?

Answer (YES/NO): NO